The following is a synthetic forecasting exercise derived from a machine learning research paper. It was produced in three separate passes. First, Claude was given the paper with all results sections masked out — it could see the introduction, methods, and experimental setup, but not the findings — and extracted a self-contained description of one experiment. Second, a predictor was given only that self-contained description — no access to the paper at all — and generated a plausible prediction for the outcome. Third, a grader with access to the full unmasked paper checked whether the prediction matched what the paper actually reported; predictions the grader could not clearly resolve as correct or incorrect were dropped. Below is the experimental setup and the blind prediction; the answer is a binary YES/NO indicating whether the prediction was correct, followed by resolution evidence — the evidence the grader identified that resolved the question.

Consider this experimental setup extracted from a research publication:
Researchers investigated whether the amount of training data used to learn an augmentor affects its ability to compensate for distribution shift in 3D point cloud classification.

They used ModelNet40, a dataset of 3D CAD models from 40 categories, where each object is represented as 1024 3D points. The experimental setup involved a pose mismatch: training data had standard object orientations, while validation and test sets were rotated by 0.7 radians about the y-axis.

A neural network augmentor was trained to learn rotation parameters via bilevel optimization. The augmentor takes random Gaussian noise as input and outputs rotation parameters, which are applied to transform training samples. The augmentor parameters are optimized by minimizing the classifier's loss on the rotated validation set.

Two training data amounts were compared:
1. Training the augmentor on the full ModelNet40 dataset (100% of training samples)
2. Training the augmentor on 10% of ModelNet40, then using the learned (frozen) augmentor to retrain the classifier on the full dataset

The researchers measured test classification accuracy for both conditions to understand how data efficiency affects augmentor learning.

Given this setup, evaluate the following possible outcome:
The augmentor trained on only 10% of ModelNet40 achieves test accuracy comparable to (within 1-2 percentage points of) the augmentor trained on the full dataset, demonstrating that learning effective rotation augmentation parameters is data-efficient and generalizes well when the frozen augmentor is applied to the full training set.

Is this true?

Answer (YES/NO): NO